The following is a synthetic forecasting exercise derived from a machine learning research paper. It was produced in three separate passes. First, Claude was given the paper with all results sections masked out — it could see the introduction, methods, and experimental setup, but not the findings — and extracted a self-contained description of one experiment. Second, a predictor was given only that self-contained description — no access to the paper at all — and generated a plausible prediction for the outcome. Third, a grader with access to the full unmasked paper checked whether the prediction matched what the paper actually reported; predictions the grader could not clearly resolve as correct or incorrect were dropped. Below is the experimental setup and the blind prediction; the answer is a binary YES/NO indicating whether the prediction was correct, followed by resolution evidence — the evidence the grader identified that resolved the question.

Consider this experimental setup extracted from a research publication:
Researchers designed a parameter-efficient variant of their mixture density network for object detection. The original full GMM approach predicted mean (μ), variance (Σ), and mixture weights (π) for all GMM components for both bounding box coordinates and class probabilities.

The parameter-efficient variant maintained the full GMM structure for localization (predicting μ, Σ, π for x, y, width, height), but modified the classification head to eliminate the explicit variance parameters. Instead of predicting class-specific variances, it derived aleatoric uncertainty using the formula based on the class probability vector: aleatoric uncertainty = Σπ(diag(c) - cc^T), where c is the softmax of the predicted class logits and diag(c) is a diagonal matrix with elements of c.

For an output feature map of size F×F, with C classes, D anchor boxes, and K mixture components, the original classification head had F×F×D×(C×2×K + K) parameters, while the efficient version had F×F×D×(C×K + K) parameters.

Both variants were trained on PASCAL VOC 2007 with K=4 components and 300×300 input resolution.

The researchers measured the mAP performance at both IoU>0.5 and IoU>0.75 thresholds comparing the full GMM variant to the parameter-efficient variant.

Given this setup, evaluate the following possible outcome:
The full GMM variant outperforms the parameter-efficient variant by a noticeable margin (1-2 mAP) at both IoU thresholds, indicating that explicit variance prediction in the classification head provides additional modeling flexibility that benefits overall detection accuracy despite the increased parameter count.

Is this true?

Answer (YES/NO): NO